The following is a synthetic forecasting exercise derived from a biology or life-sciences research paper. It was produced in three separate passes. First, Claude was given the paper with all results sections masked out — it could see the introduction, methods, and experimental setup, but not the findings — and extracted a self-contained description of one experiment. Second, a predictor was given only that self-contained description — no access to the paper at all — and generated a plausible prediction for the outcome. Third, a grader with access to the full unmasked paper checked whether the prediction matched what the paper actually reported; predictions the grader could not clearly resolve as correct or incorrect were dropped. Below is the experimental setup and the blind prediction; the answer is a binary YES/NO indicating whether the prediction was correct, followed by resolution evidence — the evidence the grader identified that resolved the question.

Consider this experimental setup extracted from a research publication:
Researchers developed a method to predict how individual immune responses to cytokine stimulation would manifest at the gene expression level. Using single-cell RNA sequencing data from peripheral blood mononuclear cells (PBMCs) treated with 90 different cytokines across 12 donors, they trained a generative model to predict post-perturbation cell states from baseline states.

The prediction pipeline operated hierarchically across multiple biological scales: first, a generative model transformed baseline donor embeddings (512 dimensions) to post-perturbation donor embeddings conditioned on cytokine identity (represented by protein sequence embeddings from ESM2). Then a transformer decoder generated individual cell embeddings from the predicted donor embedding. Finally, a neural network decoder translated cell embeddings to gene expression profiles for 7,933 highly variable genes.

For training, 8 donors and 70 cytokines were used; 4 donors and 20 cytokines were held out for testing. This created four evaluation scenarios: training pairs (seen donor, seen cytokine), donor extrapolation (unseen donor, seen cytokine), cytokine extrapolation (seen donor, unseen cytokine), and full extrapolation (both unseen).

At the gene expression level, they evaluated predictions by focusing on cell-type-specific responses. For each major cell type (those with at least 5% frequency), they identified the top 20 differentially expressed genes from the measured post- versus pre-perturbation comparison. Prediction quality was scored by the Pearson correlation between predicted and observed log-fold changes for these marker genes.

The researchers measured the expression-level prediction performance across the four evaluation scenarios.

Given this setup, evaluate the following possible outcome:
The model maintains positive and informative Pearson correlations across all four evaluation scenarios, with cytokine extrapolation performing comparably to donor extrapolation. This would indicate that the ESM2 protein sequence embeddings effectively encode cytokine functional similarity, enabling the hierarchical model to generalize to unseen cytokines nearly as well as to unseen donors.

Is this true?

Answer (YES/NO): YES